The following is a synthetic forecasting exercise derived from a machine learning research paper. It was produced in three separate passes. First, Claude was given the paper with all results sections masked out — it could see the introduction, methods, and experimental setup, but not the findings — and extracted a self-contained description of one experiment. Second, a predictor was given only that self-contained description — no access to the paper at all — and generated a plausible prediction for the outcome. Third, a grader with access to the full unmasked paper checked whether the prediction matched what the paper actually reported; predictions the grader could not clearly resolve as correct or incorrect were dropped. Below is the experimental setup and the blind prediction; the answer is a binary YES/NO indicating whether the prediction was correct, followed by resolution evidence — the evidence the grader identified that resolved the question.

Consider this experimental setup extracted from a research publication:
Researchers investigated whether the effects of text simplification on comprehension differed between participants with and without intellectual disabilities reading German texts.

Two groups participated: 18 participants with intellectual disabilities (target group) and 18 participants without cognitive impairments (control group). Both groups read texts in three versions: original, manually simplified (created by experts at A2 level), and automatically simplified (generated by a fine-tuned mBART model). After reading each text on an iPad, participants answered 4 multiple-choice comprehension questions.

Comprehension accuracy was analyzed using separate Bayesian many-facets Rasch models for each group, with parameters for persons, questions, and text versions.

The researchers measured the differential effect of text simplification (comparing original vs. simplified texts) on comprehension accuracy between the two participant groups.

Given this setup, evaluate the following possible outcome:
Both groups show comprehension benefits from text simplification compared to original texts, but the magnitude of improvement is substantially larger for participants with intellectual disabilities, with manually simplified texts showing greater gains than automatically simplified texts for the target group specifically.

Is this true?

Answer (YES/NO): NO